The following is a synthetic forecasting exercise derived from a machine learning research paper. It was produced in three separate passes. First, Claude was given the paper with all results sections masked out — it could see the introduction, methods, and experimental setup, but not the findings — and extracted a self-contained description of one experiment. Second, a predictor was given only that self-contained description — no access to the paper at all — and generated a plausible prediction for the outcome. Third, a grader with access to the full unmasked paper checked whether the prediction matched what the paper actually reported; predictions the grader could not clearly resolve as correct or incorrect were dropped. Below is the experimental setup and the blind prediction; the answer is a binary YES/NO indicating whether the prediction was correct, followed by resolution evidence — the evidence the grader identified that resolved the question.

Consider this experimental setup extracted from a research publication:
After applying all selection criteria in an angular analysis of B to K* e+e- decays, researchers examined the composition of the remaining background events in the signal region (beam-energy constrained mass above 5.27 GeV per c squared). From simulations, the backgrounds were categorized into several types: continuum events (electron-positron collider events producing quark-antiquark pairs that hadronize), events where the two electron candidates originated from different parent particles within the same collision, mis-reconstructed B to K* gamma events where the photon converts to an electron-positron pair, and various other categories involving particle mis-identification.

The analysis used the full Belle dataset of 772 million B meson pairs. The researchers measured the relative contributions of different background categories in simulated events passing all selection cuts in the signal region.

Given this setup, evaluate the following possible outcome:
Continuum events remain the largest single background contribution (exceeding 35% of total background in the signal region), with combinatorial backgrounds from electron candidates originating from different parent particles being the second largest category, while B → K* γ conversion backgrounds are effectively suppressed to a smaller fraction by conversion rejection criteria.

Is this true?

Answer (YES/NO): NO